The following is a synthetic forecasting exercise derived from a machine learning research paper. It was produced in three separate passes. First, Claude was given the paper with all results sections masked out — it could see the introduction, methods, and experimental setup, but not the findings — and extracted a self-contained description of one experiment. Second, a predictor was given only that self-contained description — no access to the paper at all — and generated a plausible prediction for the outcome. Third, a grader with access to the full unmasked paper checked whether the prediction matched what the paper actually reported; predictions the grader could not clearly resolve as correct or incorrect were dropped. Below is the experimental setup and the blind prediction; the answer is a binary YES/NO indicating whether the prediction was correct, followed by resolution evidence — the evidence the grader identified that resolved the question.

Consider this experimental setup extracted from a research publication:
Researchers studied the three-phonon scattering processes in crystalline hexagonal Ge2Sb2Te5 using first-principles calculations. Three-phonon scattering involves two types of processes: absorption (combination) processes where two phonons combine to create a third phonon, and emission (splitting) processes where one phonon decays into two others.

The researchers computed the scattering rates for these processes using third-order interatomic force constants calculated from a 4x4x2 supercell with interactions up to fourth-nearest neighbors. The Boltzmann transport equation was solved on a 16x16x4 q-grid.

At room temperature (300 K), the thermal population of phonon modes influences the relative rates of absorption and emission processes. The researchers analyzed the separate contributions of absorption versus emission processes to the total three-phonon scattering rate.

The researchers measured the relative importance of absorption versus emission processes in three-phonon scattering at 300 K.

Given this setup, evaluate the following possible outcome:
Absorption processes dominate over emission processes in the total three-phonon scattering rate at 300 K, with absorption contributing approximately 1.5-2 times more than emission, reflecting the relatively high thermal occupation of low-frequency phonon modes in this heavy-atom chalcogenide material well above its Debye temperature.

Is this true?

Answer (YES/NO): NO